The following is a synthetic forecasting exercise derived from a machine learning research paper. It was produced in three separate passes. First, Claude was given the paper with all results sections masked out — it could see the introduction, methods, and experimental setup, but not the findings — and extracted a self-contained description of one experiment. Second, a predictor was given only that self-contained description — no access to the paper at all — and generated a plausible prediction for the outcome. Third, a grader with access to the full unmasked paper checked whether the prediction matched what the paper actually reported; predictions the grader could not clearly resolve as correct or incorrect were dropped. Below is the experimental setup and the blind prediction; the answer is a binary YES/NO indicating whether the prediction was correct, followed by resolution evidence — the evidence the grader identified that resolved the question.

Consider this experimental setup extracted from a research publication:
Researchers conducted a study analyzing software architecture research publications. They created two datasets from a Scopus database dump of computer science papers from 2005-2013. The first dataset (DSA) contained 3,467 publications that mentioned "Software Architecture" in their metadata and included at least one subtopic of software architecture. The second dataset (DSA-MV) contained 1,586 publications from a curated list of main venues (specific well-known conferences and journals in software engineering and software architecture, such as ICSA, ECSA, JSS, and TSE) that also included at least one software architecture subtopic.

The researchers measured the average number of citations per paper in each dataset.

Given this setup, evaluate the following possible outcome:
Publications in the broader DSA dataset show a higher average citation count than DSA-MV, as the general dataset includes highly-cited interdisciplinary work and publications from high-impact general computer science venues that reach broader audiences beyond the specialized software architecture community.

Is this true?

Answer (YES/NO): NO